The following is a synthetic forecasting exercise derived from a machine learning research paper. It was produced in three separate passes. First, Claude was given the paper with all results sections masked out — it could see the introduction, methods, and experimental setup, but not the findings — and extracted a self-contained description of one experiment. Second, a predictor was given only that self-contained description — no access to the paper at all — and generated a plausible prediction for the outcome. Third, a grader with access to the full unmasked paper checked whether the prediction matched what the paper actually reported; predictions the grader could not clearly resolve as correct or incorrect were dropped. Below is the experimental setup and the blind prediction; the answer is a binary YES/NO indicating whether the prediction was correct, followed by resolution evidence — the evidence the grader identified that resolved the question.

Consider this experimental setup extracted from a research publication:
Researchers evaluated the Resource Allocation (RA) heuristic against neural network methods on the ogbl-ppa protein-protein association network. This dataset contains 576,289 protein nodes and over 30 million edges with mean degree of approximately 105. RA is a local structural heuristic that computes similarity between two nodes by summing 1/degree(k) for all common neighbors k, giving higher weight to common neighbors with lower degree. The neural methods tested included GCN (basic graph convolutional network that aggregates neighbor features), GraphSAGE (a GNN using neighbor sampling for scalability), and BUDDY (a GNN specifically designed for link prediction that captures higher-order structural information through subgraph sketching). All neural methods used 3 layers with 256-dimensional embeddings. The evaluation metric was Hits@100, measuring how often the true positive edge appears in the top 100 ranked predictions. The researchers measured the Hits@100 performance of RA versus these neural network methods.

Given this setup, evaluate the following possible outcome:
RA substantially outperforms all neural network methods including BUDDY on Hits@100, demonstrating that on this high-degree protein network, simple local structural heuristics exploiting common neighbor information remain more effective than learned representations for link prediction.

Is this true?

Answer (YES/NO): NO